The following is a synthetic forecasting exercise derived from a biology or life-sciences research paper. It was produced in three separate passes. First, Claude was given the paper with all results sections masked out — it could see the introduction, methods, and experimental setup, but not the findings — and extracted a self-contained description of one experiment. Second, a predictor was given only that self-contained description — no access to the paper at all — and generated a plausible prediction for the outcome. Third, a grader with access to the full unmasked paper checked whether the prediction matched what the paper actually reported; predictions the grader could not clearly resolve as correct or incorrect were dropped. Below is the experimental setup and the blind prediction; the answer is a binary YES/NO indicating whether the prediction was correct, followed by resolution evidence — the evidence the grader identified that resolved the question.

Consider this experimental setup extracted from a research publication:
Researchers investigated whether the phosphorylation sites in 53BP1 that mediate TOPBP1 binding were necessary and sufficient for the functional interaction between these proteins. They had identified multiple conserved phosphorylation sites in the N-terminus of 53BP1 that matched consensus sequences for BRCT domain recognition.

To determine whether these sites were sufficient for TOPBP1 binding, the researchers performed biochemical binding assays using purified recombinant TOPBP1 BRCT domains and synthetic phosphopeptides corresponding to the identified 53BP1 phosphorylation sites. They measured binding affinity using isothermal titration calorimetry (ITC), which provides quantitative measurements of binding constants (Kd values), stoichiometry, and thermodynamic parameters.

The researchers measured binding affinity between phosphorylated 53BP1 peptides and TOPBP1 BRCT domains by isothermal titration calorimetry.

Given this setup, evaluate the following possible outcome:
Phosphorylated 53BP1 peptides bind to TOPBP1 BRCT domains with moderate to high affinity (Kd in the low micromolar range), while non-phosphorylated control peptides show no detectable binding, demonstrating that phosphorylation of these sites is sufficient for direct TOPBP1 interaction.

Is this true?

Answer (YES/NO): YES